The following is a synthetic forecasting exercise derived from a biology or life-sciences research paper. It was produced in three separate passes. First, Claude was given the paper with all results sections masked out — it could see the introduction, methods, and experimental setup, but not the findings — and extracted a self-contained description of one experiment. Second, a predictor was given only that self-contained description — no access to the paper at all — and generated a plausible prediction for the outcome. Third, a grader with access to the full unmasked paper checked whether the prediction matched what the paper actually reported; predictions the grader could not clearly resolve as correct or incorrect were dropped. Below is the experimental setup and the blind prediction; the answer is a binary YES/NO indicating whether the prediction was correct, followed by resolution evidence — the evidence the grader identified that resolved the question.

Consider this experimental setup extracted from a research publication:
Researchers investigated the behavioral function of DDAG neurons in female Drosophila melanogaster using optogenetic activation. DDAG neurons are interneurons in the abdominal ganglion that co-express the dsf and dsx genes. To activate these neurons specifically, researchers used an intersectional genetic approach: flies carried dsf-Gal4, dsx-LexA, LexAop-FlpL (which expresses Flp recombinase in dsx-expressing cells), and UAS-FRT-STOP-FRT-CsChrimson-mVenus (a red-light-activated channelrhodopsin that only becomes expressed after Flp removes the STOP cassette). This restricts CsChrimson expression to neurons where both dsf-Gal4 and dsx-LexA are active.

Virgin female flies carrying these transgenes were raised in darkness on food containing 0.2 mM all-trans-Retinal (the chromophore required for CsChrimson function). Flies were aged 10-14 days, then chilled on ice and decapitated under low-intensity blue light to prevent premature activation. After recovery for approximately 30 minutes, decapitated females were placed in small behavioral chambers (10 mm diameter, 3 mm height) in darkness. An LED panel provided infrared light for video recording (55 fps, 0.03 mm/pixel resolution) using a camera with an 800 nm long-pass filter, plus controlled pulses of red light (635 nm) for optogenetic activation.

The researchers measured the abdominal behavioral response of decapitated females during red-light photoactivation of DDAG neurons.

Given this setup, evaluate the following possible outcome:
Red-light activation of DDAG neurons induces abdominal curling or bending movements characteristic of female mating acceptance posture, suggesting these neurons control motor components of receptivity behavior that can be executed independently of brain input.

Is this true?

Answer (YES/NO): NO